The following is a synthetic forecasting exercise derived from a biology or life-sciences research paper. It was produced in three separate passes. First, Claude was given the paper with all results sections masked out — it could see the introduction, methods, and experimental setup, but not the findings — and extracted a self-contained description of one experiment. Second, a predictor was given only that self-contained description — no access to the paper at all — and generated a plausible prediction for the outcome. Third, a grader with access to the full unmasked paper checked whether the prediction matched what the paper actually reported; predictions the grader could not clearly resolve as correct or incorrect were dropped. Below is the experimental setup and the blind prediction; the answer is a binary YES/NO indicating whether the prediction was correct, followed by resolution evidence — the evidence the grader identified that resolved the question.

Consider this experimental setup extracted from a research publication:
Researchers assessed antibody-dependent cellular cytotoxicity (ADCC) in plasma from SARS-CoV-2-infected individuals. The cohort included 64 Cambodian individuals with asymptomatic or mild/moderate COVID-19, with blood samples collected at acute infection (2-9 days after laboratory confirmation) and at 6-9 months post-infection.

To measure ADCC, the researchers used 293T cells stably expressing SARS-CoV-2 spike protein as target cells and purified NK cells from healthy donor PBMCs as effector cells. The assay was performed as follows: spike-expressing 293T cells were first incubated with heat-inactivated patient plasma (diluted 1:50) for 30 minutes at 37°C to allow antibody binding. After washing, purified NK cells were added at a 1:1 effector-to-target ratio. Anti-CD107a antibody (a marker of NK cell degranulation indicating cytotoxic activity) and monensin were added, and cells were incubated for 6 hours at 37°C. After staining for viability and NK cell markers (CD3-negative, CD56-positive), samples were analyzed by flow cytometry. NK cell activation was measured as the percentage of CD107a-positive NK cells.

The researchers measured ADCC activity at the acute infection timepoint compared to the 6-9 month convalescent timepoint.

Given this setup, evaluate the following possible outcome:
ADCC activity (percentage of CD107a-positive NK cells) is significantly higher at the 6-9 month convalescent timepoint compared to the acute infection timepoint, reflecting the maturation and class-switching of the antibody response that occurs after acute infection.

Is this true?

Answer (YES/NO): NO